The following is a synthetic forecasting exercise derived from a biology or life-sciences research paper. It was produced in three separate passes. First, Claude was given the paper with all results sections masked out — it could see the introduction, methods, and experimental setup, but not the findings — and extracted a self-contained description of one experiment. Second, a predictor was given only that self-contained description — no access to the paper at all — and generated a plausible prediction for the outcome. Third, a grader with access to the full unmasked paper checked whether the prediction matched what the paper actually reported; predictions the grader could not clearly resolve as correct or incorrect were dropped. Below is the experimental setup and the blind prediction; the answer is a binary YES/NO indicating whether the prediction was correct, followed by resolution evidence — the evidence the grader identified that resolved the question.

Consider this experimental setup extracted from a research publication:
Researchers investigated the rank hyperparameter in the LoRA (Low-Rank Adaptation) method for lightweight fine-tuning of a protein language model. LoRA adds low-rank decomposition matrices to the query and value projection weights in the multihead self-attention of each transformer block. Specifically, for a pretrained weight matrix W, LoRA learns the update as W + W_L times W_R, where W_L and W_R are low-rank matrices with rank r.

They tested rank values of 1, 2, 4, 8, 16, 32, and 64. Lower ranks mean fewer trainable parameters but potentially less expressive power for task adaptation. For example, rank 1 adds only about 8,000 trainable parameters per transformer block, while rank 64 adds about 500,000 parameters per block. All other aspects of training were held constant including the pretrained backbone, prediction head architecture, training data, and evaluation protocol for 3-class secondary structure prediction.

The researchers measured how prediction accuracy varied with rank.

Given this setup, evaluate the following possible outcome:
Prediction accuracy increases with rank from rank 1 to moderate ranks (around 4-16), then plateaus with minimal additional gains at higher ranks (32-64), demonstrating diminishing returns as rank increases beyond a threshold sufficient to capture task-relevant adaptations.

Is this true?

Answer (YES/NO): NO